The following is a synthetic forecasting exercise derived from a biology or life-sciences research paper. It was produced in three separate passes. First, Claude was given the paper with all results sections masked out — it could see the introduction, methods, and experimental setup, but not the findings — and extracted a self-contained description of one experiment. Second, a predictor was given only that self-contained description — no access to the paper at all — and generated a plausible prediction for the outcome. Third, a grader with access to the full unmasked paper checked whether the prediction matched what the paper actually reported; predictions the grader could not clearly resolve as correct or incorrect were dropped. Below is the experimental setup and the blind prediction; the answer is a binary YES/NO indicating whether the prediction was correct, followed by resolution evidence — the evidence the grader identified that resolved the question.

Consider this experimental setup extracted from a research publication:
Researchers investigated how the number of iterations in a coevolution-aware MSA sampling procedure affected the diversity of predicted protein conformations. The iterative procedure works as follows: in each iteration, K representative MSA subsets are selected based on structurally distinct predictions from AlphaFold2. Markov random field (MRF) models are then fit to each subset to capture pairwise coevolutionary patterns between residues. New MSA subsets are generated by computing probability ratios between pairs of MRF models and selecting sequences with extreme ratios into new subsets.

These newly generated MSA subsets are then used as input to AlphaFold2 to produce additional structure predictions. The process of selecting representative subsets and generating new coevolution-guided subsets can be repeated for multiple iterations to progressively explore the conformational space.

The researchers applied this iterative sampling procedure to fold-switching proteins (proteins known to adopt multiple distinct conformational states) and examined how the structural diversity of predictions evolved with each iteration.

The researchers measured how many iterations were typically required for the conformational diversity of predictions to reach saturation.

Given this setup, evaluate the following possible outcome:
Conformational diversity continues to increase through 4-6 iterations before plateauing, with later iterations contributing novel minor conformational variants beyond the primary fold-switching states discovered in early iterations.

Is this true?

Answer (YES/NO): NO